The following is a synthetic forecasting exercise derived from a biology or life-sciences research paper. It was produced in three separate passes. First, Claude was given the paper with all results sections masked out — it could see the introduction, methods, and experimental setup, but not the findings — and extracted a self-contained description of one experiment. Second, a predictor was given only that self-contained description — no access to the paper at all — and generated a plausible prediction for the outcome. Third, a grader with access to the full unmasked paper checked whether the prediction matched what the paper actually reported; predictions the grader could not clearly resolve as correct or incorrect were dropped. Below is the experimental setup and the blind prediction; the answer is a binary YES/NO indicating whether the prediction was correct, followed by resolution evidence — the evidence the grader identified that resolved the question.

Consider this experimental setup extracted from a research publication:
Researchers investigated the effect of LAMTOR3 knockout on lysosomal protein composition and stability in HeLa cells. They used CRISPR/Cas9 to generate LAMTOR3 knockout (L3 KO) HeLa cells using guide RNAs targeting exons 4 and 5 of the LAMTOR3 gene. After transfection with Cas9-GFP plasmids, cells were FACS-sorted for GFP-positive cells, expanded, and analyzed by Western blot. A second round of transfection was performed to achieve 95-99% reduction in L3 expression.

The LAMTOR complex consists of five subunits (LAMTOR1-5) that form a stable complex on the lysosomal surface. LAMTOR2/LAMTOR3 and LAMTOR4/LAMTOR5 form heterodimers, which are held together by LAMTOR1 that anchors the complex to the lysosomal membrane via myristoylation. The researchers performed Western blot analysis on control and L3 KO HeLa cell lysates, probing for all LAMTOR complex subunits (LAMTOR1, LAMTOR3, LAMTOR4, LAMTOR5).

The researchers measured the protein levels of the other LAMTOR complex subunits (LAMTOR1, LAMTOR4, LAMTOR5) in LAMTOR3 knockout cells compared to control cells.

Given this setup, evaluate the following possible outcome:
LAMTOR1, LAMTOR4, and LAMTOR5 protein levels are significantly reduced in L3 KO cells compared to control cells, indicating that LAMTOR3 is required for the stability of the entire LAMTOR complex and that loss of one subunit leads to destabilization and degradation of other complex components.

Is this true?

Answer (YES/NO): YES